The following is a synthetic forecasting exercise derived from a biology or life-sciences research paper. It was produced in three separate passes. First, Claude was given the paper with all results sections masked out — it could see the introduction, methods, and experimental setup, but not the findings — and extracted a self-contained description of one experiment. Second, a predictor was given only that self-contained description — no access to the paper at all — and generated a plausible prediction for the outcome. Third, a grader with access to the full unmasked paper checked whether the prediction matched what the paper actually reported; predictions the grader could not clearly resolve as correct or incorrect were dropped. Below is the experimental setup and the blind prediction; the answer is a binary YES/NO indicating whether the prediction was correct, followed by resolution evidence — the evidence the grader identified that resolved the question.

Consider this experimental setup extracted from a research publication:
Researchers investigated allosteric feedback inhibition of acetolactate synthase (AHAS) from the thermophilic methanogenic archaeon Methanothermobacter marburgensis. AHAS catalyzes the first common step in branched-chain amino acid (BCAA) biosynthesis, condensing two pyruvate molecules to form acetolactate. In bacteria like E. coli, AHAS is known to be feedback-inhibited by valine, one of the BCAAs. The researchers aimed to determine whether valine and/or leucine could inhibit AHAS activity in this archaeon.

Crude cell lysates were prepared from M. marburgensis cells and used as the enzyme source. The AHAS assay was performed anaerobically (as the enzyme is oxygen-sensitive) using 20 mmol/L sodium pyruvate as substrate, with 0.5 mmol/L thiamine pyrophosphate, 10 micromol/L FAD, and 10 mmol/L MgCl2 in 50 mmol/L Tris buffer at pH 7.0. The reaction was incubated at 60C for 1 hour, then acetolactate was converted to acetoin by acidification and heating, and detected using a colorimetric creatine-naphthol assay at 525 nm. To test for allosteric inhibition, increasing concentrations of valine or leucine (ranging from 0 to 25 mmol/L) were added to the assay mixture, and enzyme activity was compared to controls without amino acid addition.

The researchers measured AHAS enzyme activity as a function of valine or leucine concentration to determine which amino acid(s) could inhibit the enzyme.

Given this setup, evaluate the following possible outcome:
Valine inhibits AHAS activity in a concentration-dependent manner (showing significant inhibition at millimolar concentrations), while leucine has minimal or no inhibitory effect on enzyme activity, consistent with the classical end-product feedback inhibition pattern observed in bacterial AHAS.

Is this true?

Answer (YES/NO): NO